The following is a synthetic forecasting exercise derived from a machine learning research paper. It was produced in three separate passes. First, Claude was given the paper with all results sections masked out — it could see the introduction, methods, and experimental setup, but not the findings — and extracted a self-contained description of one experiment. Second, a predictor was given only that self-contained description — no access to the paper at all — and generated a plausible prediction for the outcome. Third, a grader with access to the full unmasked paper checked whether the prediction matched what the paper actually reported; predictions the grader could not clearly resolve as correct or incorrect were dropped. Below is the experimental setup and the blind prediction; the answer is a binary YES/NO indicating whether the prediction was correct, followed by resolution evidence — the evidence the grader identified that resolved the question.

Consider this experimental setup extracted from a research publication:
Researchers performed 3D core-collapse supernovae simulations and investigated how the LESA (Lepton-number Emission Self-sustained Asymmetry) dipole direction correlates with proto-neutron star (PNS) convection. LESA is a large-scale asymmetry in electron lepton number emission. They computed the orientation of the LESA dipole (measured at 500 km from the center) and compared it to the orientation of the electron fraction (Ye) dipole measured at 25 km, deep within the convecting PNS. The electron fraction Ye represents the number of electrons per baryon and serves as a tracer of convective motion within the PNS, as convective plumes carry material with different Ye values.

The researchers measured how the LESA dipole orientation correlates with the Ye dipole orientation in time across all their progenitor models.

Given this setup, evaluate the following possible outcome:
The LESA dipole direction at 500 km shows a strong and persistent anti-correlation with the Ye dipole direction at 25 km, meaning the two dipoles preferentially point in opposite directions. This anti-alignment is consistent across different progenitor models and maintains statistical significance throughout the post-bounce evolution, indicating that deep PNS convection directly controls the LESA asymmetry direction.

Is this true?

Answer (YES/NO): NO